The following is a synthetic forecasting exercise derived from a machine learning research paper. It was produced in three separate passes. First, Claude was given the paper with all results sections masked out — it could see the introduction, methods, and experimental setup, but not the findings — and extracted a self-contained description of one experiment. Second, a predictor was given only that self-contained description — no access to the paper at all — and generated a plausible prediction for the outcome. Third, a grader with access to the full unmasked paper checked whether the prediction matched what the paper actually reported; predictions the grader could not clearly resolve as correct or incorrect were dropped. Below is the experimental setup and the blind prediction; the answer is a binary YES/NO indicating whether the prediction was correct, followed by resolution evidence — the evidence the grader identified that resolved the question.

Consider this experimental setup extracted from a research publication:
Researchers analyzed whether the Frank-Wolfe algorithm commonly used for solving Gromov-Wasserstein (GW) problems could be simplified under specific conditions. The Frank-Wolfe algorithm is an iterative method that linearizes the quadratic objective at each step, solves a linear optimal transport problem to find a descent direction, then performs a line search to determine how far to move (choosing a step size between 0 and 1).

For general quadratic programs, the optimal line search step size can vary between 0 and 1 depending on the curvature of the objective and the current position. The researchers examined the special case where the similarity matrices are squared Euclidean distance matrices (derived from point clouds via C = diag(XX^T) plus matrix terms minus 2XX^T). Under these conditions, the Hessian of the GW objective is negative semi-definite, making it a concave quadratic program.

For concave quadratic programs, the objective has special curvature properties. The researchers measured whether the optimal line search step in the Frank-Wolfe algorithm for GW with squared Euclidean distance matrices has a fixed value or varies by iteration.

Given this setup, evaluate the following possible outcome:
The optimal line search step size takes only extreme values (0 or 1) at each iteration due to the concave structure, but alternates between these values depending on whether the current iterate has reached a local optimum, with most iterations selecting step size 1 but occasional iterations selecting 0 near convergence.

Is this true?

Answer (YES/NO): NO